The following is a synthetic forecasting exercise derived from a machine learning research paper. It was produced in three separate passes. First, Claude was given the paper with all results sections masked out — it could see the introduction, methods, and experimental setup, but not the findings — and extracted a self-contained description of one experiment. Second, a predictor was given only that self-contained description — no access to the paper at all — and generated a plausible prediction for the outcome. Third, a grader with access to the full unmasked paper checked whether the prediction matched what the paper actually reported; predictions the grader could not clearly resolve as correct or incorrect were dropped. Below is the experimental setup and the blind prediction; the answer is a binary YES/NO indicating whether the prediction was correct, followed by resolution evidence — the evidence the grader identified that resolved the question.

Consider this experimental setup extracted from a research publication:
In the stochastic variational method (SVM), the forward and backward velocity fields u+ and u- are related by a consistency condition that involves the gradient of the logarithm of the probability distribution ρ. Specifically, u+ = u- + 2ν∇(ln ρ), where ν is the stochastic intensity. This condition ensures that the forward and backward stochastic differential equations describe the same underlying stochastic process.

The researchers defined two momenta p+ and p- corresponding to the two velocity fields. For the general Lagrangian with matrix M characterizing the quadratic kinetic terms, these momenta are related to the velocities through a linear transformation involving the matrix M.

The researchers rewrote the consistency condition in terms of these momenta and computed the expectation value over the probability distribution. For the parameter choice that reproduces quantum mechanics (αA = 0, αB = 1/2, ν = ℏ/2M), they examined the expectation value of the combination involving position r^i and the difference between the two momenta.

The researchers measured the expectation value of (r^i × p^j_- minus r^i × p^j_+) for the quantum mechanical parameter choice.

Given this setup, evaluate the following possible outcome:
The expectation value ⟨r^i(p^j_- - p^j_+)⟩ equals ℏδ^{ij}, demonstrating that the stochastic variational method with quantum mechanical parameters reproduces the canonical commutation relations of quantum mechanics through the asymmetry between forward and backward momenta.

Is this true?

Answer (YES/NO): YES